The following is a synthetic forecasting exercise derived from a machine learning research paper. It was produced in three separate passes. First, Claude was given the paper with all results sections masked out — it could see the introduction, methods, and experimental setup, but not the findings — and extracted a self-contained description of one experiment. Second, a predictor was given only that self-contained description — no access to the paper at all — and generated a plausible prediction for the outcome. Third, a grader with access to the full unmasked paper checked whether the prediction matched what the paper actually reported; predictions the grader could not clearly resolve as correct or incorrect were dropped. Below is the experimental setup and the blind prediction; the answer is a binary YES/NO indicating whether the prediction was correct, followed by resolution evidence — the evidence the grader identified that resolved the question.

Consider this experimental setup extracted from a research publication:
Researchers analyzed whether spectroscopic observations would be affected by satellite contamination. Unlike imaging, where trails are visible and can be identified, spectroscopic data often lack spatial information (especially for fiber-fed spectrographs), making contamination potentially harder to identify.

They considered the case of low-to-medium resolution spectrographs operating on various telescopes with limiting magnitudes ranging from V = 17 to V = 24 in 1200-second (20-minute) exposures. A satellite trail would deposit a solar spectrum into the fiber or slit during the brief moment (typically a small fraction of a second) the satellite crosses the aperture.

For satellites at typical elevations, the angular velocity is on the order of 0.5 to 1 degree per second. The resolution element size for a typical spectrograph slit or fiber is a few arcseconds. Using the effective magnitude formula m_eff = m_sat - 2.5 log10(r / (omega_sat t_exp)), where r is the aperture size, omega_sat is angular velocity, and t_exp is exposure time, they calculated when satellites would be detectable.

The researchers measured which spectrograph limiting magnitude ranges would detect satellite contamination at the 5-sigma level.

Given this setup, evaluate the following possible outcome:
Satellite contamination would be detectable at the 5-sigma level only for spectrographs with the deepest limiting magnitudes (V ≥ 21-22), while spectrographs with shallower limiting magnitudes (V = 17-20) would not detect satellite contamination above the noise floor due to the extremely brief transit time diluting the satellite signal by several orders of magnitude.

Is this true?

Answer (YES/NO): NO